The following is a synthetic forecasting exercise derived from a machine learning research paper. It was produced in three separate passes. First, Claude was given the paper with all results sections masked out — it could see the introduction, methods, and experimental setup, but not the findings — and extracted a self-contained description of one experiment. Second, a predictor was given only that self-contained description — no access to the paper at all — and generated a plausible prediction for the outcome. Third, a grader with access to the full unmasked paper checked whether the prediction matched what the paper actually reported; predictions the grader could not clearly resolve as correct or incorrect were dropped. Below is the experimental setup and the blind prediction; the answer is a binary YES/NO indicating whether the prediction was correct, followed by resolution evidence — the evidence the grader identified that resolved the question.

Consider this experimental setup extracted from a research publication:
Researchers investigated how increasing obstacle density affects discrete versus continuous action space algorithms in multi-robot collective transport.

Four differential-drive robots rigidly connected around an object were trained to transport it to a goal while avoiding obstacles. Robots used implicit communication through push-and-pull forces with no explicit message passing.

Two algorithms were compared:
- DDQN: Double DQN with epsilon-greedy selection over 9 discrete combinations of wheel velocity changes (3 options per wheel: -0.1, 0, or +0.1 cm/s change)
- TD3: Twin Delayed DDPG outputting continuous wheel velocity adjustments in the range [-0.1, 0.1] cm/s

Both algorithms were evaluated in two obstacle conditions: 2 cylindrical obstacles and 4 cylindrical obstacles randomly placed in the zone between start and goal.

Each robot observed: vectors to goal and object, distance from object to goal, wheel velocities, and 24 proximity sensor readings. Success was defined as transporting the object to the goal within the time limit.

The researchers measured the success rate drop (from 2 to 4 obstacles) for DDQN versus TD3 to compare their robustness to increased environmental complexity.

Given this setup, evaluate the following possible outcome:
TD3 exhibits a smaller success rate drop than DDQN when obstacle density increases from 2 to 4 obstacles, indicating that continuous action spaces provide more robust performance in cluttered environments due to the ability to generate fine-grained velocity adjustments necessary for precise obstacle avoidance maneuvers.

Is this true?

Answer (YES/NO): NO